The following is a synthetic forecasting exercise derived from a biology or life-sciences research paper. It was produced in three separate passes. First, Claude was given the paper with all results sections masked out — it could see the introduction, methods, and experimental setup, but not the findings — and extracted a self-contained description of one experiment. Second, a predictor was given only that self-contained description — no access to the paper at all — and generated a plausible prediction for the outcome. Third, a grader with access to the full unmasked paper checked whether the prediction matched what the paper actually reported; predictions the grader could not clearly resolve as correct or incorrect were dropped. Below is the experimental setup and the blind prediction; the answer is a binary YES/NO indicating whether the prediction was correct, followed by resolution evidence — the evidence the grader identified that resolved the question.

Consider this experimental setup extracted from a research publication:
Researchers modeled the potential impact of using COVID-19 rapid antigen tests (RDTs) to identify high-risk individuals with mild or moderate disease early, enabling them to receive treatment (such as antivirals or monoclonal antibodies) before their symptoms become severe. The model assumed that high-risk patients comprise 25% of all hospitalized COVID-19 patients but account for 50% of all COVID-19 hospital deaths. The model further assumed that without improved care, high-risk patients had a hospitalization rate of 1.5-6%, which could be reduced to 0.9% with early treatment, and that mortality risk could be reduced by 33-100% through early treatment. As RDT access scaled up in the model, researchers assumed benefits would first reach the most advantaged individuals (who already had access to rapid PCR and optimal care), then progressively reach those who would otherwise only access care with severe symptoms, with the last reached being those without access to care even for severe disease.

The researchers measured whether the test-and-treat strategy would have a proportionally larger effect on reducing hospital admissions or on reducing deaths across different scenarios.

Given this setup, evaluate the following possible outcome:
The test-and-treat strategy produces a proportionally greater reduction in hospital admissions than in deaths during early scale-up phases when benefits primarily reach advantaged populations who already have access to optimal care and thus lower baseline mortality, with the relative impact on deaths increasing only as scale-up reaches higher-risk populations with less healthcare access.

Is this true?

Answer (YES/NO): NO